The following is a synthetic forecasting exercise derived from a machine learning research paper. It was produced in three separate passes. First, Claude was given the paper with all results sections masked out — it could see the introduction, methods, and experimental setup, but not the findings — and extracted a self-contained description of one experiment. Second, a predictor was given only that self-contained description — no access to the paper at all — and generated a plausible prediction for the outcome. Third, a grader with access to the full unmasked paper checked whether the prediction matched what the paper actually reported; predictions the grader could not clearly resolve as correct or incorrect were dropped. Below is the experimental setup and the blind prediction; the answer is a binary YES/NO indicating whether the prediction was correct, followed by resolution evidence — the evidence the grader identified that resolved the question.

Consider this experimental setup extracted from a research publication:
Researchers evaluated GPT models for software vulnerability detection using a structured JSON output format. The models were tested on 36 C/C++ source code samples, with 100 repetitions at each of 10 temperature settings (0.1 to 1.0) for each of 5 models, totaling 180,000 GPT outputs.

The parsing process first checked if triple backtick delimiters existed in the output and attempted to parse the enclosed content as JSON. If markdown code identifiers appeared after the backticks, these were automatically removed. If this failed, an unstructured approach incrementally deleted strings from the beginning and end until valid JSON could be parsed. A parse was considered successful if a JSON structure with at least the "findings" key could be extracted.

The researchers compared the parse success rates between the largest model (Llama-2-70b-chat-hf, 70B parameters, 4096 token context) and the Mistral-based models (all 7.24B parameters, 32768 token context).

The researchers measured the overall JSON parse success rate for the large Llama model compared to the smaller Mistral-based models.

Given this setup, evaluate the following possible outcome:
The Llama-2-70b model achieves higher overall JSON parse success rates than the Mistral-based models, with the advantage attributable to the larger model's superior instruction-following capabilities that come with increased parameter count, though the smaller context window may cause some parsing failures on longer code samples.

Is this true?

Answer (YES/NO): YES